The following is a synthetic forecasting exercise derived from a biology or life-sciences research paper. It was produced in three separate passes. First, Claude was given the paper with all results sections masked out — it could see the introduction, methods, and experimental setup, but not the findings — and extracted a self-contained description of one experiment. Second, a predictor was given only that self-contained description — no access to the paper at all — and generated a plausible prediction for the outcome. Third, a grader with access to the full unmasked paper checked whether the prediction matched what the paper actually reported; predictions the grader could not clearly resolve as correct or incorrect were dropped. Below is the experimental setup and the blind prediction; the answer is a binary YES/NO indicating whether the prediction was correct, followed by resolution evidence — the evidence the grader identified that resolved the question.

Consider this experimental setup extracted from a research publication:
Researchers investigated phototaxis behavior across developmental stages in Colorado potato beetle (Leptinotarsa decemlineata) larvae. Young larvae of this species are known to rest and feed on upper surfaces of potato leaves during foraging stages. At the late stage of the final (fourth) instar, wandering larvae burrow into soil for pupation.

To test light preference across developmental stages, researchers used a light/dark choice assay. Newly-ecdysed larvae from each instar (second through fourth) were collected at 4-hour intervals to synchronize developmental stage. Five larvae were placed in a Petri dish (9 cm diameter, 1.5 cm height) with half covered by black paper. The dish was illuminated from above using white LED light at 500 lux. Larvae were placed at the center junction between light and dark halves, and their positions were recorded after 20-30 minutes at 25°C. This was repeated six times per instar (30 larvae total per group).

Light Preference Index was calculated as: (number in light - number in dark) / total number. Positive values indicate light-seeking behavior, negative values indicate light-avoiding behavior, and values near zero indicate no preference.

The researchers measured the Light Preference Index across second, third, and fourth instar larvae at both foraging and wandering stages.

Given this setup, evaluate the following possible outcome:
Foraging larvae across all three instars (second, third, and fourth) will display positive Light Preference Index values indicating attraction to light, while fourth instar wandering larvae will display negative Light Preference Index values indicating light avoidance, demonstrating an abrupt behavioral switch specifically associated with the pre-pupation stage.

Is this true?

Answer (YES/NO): YES